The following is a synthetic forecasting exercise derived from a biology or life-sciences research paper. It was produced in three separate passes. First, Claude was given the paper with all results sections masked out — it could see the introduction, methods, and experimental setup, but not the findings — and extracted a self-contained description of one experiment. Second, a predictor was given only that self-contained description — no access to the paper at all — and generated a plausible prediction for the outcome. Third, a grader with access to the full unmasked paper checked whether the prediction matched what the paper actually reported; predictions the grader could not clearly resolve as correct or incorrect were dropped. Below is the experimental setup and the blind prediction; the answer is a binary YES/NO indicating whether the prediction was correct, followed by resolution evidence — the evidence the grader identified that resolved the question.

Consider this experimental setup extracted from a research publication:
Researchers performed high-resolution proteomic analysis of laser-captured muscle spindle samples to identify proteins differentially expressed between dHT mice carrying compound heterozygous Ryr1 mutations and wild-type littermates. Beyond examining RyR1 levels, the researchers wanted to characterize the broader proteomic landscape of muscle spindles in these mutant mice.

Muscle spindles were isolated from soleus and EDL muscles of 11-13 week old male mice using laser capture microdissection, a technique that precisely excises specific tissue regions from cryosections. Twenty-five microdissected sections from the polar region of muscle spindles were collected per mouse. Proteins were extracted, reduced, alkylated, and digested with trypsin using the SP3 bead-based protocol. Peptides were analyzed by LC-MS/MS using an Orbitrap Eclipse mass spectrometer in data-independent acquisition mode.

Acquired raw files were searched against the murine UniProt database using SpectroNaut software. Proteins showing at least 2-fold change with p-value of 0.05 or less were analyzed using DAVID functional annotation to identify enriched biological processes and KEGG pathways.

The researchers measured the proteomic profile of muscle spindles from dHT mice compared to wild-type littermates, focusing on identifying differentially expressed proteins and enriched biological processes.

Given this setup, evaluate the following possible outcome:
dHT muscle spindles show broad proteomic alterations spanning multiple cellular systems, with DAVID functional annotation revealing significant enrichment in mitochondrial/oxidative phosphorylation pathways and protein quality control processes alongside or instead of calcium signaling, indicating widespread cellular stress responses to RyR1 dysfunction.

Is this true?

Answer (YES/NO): NO